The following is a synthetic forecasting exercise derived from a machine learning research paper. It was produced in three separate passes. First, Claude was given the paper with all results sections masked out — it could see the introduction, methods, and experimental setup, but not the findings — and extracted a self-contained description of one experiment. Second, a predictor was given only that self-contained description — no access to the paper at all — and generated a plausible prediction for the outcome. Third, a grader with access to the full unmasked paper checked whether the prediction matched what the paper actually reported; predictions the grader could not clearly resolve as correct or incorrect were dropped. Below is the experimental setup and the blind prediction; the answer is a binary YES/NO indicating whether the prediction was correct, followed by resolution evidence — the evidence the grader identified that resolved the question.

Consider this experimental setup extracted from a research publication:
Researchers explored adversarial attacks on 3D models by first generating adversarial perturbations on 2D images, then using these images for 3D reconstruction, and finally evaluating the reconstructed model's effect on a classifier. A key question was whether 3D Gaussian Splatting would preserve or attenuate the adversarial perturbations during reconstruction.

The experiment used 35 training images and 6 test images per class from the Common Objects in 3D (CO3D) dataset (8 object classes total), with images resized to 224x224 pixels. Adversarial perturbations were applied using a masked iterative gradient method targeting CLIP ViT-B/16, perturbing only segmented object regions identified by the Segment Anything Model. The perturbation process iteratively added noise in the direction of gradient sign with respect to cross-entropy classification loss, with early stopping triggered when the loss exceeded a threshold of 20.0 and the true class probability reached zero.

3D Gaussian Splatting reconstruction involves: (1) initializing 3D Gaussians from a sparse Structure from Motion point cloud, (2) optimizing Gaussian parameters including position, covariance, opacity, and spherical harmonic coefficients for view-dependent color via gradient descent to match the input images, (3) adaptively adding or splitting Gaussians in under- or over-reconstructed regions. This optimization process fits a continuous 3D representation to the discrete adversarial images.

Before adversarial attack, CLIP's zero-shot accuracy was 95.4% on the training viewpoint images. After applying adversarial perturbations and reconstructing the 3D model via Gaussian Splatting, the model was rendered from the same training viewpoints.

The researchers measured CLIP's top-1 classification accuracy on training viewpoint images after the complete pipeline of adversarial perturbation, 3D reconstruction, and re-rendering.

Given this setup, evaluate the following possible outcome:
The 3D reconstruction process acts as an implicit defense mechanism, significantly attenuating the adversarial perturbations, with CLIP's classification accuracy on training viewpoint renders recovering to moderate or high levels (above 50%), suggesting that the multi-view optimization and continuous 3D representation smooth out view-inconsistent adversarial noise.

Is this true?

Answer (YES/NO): NO